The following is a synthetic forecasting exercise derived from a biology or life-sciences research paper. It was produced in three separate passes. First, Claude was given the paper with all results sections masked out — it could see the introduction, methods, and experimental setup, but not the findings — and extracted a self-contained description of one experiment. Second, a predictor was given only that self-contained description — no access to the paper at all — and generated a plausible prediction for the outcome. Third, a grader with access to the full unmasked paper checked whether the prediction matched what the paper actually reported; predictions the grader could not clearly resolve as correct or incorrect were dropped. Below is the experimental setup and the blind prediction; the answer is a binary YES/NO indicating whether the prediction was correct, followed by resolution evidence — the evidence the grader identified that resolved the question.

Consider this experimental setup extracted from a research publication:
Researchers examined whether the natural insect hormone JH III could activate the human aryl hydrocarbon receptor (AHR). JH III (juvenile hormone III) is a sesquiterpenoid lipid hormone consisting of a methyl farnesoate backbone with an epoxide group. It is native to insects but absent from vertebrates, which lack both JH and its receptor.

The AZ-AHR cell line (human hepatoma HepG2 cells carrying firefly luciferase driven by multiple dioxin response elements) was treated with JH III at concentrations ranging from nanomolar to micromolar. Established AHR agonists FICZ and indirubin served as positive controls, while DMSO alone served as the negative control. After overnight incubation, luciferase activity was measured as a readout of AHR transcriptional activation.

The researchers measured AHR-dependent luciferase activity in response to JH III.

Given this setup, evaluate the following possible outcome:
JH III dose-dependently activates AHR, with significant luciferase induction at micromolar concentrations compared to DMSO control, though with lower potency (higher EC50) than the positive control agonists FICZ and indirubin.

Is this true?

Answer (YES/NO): NO